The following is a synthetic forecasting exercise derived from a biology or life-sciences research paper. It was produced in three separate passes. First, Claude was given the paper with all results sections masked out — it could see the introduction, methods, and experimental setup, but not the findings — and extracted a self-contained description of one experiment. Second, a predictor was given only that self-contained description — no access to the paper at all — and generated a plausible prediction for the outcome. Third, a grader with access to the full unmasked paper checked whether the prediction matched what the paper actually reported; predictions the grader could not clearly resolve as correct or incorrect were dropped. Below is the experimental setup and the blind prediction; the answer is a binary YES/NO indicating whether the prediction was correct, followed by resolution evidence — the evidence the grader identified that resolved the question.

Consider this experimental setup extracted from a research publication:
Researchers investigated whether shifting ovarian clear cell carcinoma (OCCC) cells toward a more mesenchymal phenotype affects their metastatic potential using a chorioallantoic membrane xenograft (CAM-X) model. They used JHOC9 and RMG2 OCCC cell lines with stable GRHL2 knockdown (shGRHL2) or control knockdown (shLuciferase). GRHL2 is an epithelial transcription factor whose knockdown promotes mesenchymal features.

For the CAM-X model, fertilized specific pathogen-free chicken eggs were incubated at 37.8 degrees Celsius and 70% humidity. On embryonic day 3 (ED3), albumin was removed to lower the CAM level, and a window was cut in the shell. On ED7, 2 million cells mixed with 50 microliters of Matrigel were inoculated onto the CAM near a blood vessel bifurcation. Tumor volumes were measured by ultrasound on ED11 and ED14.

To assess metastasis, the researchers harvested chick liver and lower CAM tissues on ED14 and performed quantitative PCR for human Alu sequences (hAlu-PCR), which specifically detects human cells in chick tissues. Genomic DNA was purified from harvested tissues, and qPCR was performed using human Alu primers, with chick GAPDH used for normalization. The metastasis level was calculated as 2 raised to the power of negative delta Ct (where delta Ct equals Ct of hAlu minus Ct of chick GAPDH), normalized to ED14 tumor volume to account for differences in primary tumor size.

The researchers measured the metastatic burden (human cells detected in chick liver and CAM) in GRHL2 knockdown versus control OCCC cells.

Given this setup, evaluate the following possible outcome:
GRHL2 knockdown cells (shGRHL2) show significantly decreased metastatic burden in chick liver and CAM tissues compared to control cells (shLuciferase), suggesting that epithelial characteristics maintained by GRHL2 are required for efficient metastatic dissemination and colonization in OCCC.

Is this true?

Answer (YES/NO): NO